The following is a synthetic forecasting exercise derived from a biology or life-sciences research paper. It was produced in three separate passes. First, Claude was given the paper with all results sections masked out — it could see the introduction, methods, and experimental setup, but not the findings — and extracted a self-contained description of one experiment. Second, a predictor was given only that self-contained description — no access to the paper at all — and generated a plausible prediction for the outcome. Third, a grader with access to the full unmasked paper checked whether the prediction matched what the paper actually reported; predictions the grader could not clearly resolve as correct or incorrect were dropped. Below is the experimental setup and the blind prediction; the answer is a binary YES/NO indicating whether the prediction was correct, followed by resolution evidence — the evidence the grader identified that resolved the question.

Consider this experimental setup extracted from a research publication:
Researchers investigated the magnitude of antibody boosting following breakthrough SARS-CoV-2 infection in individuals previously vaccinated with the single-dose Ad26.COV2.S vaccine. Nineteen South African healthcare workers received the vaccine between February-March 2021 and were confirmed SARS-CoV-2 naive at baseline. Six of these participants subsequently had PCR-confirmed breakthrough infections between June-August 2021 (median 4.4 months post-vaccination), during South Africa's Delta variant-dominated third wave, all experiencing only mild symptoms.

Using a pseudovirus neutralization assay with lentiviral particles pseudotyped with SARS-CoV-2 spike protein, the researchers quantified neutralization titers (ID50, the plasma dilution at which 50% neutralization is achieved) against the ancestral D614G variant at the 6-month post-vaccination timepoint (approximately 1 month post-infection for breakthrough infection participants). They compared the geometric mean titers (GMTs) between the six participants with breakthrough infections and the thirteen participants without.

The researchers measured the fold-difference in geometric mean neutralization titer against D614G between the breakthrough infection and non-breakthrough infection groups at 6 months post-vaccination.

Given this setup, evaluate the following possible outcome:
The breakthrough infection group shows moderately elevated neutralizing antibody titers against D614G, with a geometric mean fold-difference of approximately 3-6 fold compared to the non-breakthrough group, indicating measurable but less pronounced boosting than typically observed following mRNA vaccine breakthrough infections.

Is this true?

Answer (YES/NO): NO